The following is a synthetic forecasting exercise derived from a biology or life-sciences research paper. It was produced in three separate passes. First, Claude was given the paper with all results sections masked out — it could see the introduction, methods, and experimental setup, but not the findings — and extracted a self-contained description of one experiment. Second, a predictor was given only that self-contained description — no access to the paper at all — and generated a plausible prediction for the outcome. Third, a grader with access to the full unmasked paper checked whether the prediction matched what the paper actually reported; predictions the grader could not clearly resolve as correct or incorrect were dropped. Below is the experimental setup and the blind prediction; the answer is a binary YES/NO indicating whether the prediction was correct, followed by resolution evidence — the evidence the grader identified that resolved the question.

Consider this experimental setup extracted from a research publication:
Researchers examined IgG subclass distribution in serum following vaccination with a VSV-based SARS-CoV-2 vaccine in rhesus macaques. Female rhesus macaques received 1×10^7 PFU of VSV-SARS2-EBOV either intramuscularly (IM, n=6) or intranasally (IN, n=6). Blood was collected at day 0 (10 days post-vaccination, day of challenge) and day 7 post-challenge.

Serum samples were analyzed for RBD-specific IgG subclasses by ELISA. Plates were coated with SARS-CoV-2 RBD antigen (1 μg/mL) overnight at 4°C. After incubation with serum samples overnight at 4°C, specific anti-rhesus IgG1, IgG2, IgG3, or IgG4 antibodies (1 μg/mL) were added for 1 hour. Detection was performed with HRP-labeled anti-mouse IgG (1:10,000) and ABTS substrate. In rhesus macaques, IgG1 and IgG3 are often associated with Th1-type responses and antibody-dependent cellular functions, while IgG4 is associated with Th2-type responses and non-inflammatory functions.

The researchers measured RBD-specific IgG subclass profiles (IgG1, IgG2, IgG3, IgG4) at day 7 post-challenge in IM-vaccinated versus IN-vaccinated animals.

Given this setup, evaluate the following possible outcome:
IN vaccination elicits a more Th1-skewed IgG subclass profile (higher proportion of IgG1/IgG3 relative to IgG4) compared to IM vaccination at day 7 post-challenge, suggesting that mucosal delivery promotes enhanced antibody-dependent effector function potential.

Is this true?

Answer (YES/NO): NO